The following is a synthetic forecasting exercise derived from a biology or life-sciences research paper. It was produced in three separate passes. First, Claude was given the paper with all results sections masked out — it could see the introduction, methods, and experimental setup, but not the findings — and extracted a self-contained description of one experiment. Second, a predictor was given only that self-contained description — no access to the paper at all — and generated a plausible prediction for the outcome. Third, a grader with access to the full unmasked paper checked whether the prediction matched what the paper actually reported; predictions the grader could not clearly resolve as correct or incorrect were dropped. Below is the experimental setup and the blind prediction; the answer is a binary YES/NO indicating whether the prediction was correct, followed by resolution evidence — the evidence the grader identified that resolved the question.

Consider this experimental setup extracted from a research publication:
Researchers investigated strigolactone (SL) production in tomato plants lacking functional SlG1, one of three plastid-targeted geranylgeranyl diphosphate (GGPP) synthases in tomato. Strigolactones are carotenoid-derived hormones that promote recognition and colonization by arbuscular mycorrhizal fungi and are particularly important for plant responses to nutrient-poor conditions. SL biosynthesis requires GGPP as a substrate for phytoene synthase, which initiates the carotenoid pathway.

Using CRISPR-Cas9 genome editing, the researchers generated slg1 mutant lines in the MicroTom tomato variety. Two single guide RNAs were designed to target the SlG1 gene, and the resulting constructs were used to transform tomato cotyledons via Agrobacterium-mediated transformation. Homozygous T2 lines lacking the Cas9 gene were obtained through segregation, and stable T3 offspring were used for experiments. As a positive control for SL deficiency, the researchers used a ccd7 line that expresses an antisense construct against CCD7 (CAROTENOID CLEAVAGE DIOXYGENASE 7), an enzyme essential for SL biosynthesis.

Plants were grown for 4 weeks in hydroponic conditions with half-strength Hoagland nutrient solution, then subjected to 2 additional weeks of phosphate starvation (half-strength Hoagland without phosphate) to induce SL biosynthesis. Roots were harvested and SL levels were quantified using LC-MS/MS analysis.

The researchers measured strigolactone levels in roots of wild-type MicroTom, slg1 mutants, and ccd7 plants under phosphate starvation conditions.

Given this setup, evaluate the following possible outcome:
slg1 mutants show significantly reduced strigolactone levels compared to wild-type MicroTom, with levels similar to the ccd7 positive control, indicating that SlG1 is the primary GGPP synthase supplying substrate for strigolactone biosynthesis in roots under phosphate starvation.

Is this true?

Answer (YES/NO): NO